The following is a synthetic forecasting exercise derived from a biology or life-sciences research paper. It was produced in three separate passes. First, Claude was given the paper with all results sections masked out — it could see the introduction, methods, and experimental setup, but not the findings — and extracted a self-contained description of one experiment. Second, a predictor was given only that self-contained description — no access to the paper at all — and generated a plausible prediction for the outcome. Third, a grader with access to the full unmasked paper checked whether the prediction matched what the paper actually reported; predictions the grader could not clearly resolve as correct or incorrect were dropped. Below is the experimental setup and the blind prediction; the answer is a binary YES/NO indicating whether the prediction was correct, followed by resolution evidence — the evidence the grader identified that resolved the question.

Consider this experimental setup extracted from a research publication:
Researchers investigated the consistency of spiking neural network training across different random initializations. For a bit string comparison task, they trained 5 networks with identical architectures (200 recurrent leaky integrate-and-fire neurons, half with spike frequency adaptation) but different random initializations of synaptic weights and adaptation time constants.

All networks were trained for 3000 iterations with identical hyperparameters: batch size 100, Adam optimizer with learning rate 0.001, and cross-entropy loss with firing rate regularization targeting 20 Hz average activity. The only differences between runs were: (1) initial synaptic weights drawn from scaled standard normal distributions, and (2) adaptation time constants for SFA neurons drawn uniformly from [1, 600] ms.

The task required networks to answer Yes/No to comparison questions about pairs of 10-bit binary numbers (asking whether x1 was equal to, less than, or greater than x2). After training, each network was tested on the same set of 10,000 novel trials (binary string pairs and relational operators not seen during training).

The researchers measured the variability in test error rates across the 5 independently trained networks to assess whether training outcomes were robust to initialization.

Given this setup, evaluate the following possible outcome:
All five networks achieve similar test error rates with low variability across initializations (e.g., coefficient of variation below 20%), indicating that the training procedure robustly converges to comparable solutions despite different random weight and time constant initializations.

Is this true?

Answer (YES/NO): YES